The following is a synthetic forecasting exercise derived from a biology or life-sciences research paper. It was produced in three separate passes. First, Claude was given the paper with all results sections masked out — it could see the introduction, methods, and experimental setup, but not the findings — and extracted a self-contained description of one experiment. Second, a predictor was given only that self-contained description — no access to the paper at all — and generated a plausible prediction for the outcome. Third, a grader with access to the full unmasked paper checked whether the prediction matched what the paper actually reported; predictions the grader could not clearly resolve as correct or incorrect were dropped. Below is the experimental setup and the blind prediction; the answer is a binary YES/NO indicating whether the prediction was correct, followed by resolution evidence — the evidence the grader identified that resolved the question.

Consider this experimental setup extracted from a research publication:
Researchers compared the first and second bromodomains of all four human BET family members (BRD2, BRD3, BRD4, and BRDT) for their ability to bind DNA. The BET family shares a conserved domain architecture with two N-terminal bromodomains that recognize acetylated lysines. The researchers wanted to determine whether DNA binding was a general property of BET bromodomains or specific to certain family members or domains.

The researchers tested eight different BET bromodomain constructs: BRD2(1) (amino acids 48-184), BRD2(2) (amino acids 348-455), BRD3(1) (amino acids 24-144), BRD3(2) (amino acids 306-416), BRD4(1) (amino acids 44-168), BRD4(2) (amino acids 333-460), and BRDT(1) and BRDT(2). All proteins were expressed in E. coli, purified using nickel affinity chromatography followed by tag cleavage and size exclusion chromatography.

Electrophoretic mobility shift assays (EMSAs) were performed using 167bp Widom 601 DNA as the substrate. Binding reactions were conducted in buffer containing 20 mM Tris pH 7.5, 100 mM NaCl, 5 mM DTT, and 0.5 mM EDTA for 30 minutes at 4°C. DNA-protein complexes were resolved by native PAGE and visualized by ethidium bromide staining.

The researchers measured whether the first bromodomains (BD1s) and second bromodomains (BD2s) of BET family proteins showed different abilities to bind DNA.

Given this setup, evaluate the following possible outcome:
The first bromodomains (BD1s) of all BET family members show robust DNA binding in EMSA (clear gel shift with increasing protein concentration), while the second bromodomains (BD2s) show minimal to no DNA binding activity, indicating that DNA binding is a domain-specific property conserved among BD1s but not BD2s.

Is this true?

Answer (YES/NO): NO